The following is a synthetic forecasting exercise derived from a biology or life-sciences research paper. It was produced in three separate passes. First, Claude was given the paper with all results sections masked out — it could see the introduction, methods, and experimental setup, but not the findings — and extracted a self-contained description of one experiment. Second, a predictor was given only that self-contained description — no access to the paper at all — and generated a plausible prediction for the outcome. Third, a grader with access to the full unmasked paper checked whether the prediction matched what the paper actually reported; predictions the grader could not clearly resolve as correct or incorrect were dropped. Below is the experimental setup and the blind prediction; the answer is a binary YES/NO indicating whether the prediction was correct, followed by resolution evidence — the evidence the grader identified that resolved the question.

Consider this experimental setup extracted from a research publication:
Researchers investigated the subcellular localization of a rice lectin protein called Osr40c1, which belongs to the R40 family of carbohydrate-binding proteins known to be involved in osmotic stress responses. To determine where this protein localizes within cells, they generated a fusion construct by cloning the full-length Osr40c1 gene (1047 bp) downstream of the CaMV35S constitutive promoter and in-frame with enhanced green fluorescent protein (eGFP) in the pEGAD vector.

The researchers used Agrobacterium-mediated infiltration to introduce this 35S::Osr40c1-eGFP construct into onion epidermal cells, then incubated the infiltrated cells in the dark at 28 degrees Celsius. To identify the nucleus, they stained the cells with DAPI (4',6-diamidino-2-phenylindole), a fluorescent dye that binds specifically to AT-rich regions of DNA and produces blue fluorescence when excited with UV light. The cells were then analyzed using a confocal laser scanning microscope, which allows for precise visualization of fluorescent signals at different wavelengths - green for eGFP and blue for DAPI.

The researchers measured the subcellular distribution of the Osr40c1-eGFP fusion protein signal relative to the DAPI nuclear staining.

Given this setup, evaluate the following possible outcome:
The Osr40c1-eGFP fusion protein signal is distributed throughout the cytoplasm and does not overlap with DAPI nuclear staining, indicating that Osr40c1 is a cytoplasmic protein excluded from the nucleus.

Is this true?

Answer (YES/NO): NO